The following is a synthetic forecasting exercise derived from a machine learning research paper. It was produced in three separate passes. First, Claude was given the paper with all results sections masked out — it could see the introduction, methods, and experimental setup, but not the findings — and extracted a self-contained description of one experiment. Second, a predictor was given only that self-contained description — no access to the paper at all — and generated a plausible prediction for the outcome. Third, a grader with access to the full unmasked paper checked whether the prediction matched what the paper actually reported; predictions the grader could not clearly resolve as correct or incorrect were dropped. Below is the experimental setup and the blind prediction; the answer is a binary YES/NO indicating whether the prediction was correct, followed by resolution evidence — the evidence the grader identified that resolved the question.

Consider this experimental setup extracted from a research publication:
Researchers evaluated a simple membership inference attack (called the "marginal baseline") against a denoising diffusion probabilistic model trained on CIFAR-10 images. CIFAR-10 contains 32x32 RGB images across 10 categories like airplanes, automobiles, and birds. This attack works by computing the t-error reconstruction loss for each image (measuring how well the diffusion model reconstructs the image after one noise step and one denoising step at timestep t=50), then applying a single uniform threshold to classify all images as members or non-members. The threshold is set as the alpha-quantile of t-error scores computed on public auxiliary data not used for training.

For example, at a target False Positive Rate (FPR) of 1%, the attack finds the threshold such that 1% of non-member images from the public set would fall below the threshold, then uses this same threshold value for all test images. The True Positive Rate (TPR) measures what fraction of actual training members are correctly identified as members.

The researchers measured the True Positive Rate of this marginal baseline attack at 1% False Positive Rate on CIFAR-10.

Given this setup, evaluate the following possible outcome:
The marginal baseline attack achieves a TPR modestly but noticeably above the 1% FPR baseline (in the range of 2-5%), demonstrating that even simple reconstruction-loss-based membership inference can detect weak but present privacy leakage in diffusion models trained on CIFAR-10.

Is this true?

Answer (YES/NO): NO